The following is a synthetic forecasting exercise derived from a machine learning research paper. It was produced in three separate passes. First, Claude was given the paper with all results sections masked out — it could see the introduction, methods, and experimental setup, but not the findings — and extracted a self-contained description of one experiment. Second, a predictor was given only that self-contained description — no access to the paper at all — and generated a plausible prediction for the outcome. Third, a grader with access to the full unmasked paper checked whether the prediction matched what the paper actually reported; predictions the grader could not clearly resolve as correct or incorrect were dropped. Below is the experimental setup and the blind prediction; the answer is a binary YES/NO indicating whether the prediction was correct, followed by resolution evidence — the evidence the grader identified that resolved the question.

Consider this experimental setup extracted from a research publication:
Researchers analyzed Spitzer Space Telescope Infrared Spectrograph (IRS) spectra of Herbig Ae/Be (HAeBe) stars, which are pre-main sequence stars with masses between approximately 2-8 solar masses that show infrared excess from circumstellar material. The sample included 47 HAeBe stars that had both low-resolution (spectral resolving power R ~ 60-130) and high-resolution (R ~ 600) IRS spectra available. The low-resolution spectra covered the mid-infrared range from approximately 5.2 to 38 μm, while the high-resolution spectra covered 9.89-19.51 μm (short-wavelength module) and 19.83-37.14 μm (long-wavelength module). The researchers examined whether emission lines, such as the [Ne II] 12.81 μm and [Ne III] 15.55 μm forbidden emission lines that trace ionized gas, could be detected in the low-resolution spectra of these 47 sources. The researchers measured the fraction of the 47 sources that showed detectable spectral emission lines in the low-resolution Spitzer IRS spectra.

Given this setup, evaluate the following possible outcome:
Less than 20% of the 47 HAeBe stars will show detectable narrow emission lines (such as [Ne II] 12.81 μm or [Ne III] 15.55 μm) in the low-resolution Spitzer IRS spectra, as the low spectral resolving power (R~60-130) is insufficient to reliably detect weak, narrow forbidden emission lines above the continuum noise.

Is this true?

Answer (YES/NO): YES